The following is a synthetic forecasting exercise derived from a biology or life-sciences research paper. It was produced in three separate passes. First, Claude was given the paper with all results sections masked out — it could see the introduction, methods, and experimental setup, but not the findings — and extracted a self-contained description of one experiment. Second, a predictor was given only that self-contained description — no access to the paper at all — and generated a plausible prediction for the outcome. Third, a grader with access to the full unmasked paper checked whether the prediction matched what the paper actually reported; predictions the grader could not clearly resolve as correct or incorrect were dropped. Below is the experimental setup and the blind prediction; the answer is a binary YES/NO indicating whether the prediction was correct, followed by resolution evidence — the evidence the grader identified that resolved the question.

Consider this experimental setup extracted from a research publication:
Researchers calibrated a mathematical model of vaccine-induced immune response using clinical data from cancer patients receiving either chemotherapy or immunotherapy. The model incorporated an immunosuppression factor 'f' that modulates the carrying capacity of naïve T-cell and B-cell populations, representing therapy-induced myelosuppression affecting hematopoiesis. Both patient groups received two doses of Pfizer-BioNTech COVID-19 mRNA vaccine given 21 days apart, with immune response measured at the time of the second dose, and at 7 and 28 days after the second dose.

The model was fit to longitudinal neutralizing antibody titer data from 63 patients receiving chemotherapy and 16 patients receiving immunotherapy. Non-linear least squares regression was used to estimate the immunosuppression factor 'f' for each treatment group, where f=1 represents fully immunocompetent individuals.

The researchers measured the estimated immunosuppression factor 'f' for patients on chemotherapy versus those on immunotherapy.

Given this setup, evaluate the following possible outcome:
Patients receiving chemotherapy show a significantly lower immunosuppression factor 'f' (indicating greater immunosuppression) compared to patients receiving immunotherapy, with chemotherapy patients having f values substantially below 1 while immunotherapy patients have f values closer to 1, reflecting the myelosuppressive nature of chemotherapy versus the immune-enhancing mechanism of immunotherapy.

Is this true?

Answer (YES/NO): NO